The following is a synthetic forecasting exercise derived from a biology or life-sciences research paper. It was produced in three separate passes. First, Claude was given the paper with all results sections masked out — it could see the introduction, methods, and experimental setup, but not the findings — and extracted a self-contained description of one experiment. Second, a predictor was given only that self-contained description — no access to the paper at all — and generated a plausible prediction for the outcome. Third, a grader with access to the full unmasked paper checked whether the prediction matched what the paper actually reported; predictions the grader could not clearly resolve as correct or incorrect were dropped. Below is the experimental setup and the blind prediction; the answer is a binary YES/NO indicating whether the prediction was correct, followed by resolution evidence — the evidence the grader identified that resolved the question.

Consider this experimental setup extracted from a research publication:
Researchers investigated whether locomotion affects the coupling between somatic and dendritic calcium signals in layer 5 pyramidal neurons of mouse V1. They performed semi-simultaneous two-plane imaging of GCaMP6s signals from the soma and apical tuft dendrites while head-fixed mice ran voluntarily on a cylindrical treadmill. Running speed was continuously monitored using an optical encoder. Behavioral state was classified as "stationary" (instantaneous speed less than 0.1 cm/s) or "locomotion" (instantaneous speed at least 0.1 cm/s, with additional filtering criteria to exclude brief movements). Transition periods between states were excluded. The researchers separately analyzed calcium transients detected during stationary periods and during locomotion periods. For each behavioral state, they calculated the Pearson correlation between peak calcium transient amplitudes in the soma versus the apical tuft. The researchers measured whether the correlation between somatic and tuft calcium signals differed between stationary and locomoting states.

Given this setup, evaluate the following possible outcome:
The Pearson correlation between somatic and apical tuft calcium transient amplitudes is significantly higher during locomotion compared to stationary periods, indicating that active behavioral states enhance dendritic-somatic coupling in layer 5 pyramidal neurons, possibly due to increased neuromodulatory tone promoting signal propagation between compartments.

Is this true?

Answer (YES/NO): NO